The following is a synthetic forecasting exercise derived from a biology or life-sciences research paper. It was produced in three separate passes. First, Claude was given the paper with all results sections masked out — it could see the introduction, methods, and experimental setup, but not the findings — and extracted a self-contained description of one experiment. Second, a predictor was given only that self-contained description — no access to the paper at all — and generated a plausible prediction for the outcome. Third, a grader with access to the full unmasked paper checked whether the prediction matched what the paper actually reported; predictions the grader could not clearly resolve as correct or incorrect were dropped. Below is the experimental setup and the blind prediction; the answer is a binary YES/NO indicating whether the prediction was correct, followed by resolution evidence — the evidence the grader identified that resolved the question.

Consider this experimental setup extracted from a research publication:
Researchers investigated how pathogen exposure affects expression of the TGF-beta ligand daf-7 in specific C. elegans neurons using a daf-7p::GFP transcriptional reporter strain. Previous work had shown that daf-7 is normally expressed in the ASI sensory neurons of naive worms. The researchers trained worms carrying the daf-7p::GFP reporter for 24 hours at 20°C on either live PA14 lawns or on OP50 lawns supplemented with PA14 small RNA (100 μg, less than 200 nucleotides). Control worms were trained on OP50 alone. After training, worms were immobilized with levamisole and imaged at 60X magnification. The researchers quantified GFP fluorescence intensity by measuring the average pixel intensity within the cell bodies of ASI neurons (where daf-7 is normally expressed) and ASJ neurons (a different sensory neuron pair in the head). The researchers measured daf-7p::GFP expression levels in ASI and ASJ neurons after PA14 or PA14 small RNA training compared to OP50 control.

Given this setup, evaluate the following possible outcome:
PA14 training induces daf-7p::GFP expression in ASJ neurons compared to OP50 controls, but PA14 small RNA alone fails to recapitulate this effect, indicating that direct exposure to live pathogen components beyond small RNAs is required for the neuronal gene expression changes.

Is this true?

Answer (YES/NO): NO